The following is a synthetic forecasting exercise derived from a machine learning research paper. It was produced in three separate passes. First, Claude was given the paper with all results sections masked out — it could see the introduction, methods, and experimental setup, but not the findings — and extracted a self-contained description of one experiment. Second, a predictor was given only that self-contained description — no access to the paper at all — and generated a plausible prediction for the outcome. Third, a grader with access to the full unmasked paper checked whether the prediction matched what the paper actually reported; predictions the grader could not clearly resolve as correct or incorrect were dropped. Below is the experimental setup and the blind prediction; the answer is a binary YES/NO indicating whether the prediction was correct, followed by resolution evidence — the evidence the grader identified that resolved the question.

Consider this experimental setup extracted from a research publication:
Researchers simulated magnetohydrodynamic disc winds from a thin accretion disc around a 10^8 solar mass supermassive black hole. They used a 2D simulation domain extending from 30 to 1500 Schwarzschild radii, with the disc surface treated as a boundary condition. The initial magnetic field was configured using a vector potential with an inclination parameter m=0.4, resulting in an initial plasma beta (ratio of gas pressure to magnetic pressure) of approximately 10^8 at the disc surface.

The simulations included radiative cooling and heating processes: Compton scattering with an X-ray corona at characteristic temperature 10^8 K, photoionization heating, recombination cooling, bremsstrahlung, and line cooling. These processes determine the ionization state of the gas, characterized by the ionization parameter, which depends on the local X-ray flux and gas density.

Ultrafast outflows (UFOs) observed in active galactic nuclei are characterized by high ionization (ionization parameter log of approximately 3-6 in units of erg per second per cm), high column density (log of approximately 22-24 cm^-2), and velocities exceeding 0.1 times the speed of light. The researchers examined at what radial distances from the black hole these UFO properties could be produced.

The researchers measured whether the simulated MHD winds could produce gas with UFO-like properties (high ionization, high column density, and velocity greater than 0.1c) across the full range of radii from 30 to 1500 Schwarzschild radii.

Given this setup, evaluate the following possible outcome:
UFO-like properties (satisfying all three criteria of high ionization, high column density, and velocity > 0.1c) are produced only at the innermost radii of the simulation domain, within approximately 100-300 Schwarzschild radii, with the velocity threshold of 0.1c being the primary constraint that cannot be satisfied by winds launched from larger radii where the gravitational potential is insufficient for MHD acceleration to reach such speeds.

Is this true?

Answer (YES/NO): NO